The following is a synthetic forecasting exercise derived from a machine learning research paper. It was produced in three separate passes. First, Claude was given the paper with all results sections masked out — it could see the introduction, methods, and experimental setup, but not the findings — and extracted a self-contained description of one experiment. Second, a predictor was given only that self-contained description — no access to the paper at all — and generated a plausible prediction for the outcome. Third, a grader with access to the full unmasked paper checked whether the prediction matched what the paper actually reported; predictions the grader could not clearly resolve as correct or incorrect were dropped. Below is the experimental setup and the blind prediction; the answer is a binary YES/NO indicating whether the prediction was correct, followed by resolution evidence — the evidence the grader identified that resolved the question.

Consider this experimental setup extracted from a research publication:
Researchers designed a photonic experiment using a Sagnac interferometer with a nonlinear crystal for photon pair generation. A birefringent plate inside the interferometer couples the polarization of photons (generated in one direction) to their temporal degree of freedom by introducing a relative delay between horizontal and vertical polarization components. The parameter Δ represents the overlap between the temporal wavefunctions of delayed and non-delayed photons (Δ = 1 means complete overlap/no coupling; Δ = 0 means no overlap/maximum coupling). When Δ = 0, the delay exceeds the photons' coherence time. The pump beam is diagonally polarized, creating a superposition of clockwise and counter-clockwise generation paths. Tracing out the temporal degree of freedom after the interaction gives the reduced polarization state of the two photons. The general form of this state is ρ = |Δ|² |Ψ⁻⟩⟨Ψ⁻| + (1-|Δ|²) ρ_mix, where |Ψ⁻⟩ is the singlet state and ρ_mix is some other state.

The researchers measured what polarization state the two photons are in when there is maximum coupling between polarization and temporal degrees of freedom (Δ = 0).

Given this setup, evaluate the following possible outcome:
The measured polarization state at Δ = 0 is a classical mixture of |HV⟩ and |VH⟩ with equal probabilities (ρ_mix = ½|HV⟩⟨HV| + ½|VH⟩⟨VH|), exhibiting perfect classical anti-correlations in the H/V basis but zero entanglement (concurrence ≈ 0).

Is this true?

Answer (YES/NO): YES